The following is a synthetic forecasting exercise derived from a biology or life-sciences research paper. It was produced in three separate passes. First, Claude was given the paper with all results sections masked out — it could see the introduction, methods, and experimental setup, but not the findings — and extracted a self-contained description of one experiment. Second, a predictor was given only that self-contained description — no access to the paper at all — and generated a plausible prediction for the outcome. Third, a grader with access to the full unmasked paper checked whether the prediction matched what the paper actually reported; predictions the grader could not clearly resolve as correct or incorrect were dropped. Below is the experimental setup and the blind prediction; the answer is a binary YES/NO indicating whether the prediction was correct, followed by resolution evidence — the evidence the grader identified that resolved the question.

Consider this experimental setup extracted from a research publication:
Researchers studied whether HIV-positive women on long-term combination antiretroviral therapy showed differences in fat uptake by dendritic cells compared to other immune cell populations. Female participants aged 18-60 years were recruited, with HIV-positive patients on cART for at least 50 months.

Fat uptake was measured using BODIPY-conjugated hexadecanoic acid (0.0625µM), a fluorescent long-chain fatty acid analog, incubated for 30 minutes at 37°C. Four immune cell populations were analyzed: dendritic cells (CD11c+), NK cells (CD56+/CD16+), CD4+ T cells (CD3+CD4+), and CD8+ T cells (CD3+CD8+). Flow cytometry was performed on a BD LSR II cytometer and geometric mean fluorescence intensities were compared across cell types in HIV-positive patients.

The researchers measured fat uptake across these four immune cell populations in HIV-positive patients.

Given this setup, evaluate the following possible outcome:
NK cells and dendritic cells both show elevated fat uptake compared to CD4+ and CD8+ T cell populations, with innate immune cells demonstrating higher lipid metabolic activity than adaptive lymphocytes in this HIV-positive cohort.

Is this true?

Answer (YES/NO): NO